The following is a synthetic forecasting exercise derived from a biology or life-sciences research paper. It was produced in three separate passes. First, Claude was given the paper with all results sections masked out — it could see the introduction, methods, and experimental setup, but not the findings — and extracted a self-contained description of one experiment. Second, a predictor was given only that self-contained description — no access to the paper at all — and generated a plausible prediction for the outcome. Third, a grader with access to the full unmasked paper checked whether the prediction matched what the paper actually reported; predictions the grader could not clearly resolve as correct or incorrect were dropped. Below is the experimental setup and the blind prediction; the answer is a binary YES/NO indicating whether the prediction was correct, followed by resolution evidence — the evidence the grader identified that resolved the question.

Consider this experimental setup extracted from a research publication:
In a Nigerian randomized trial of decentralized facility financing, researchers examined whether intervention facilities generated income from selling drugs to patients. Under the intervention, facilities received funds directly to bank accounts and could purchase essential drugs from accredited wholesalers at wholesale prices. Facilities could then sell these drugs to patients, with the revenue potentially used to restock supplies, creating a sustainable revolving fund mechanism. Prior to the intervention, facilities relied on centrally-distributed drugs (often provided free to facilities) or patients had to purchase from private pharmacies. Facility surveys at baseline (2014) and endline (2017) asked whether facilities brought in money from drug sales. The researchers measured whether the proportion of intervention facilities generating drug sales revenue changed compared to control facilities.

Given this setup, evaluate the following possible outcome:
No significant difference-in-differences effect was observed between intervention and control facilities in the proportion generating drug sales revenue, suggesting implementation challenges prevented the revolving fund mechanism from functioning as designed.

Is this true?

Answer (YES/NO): NO